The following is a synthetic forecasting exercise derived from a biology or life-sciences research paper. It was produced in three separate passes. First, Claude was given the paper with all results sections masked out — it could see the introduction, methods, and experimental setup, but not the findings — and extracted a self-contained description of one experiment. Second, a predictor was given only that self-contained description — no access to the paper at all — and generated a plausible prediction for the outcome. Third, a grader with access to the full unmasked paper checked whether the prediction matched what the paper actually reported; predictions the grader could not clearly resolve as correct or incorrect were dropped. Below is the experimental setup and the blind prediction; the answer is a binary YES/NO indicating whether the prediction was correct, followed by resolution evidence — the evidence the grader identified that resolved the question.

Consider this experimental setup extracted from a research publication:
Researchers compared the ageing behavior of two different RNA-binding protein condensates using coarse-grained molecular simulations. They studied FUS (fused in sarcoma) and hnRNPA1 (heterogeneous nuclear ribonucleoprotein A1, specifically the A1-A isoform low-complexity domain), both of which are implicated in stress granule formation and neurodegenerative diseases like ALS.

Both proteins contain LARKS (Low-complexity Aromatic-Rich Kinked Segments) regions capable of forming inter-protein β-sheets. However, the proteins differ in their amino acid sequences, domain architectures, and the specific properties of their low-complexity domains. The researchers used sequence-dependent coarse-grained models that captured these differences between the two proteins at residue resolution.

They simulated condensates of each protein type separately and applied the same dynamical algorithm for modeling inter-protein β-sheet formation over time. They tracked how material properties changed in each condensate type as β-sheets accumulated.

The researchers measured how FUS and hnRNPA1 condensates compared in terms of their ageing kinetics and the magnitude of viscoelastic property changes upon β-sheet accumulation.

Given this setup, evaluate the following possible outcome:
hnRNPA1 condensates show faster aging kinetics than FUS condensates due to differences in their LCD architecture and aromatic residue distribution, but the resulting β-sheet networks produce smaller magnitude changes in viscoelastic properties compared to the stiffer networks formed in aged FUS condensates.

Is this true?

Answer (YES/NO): NO